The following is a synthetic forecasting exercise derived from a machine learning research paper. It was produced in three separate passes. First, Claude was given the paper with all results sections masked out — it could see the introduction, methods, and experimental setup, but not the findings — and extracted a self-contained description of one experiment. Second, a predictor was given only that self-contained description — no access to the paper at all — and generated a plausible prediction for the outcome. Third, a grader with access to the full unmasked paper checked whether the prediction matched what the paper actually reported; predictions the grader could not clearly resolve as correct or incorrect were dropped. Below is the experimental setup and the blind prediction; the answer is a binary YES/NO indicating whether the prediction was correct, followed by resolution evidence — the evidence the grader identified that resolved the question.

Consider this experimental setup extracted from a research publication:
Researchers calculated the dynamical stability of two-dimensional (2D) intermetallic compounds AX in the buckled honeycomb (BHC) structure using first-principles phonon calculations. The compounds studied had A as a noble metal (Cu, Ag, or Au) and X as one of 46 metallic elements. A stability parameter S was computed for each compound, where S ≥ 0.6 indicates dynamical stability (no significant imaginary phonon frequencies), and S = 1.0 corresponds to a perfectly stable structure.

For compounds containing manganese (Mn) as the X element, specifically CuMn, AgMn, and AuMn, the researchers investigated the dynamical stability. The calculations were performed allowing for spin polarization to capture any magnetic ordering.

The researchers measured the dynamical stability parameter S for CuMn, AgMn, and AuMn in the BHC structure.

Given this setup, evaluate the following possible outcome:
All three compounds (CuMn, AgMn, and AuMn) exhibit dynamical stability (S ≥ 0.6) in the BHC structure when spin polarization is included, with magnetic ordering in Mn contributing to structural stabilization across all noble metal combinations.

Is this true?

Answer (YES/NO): YES